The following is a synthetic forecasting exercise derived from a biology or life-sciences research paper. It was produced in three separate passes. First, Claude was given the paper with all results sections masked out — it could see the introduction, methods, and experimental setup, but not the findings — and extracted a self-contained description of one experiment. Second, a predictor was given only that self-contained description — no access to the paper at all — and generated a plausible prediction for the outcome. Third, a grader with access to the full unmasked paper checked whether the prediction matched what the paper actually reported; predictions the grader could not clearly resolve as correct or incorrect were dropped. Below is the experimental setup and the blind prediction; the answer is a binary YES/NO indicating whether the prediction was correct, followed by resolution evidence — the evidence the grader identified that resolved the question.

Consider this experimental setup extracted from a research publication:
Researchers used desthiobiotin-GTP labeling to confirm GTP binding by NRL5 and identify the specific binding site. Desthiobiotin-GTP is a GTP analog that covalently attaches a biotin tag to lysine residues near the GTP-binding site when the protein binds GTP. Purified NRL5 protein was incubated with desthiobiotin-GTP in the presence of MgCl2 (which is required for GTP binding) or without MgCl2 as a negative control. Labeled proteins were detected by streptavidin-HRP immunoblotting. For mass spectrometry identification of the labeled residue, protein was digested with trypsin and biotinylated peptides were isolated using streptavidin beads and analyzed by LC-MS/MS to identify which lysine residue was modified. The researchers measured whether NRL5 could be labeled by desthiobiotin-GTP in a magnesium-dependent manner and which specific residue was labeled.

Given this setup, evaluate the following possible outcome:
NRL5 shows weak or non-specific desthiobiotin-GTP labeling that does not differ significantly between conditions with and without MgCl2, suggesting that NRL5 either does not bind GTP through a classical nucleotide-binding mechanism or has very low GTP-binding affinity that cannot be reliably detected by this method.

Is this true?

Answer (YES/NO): NO